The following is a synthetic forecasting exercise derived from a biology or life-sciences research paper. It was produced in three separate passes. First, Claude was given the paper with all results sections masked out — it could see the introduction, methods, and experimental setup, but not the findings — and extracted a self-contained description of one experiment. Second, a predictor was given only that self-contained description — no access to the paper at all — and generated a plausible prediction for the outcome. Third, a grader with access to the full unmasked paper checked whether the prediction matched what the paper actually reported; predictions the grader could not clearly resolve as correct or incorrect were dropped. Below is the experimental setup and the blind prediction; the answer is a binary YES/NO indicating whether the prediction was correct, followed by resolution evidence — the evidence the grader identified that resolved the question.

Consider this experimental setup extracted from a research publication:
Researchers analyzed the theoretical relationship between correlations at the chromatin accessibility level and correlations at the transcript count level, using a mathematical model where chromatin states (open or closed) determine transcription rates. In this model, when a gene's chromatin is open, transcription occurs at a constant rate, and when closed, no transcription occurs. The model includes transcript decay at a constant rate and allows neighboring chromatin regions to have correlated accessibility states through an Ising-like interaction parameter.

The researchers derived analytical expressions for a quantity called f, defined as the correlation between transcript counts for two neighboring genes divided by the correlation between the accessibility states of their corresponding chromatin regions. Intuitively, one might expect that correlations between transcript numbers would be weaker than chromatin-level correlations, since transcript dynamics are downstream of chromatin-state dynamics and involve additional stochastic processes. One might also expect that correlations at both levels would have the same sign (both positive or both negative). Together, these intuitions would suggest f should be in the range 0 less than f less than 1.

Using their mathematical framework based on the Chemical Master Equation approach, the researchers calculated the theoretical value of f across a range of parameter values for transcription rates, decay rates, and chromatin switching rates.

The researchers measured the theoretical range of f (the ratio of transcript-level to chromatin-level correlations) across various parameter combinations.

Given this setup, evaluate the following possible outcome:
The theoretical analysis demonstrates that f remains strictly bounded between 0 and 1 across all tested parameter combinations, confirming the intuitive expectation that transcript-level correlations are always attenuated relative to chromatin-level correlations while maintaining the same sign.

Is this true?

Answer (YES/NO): NO